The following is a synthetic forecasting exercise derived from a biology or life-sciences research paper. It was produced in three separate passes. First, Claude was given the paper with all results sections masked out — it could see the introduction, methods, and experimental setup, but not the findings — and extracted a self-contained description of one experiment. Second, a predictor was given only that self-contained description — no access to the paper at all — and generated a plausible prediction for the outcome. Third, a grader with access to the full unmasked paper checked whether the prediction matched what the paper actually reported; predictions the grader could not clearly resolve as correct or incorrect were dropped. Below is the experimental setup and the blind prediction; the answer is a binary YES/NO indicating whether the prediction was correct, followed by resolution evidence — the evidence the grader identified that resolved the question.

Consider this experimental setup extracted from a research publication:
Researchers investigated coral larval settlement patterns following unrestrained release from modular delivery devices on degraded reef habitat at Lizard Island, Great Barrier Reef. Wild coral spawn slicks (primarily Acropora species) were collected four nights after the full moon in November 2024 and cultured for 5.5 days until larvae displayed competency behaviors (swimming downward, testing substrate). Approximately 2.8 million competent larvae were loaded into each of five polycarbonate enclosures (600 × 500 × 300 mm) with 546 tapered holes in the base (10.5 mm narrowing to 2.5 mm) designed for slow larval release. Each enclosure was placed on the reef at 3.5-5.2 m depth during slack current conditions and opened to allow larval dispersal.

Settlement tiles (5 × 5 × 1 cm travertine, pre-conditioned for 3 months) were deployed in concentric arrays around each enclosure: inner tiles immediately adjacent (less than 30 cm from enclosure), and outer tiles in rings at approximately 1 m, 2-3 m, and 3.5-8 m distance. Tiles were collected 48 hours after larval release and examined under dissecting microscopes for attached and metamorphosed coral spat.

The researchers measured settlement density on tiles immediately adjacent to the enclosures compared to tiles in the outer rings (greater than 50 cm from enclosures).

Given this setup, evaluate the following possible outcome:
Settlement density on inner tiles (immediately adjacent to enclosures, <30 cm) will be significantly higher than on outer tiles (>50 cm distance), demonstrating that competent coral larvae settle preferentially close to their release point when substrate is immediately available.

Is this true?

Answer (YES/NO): YES